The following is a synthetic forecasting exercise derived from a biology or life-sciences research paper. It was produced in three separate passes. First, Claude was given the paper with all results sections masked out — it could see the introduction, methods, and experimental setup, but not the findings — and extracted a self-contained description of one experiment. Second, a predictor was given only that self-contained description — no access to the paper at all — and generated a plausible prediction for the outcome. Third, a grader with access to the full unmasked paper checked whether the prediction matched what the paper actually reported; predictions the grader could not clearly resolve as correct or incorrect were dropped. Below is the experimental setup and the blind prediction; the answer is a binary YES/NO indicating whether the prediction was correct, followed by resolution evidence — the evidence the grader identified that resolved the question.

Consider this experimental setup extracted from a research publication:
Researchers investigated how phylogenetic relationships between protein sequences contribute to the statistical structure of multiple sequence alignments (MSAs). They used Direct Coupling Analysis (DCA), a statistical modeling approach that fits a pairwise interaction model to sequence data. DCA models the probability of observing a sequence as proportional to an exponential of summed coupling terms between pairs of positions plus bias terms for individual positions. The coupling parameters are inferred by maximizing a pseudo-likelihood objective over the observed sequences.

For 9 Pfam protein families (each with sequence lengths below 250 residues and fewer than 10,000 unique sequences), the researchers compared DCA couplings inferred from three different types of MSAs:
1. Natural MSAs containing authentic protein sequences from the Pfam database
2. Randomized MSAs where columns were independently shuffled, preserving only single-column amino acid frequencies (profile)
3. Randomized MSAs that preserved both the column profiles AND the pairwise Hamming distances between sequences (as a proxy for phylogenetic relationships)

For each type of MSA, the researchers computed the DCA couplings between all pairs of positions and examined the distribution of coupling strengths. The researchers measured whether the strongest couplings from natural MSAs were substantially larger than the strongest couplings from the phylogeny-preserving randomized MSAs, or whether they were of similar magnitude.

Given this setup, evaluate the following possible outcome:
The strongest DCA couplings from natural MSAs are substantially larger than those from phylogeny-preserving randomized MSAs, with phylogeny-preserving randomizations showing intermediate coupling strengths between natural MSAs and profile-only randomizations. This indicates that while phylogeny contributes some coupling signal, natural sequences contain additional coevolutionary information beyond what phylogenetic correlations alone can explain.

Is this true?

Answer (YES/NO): YES